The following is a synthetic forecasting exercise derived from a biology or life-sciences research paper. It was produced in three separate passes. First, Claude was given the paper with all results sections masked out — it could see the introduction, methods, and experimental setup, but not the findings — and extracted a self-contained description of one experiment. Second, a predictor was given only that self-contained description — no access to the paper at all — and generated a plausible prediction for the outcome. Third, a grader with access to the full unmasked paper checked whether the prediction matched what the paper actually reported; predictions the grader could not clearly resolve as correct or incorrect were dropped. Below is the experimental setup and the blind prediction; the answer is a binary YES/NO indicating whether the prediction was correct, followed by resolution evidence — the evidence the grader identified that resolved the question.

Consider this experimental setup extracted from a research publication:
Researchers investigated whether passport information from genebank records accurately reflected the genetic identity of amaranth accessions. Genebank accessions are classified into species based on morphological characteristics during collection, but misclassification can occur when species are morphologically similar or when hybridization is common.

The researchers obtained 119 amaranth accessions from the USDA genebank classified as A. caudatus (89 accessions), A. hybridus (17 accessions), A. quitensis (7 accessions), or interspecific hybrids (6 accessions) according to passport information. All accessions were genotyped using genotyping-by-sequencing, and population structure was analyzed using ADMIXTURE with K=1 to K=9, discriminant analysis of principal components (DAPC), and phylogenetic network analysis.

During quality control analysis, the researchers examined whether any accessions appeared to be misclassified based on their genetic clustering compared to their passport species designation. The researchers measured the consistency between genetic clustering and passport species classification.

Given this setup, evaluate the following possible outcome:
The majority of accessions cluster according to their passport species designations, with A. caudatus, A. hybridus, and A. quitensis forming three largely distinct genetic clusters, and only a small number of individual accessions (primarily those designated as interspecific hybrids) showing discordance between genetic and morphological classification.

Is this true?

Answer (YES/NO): NO